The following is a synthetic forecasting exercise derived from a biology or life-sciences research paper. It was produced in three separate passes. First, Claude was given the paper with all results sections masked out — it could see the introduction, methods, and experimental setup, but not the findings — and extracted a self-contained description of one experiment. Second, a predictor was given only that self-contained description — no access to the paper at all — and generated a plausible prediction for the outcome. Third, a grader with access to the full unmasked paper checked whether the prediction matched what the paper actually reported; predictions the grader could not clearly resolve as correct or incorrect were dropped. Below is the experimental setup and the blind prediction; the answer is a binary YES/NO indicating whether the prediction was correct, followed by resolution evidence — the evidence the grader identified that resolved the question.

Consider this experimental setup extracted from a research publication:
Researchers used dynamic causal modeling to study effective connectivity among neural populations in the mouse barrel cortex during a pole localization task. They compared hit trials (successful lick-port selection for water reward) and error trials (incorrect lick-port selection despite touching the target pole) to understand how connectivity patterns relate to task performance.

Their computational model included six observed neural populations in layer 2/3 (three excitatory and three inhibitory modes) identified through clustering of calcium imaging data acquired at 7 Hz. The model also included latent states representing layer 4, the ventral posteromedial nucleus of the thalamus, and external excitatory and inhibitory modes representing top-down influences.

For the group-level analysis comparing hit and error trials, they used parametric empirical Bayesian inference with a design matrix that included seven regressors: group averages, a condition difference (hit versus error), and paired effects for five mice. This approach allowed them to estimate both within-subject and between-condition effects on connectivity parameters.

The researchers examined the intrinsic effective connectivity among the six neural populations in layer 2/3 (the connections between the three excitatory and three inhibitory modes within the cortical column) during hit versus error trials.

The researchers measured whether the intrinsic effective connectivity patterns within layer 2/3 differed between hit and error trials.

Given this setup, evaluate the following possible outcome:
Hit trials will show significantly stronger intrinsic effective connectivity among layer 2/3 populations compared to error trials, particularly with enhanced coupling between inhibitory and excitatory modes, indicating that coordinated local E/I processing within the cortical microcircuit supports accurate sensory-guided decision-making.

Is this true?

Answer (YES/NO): NO